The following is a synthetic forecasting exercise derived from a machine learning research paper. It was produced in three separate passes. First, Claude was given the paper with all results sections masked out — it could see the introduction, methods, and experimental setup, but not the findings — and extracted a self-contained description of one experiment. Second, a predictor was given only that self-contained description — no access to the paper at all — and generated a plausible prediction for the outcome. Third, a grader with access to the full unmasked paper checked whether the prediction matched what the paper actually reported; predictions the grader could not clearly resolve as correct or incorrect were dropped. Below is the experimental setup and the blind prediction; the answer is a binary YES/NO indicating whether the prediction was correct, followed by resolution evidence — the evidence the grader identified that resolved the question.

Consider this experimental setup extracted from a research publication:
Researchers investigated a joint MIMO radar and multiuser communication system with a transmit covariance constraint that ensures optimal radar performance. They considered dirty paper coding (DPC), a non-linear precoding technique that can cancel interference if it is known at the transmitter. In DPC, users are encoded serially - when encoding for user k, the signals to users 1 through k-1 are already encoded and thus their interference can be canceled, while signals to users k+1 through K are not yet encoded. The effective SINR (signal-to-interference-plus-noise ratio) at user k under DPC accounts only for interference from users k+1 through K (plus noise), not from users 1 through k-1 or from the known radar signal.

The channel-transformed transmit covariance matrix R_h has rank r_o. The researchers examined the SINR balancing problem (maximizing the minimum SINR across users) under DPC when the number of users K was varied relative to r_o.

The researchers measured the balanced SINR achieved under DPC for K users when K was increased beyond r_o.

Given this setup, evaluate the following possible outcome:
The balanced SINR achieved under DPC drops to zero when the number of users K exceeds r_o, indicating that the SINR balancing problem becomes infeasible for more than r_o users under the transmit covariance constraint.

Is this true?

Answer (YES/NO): NO